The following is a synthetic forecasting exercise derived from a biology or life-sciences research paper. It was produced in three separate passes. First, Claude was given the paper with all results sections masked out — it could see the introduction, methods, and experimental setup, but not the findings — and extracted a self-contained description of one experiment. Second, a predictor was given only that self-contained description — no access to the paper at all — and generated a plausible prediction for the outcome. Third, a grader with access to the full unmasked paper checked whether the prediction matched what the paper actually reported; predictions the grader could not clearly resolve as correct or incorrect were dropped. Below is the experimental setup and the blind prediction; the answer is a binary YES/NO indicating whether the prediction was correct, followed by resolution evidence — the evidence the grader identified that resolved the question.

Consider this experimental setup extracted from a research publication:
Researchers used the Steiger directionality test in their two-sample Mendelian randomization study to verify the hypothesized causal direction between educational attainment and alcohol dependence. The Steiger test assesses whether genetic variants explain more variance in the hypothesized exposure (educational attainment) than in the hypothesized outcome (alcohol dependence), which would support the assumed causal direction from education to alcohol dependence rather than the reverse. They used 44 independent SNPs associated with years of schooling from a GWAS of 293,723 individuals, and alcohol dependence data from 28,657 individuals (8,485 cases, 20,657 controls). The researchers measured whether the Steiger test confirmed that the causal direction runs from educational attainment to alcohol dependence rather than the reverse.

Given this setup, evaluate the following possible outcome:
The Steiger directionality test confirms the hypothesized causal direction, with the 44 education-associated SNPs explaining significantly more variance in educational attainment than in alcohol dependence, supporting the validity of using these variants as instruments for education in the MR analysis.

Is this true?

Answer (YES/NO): YES